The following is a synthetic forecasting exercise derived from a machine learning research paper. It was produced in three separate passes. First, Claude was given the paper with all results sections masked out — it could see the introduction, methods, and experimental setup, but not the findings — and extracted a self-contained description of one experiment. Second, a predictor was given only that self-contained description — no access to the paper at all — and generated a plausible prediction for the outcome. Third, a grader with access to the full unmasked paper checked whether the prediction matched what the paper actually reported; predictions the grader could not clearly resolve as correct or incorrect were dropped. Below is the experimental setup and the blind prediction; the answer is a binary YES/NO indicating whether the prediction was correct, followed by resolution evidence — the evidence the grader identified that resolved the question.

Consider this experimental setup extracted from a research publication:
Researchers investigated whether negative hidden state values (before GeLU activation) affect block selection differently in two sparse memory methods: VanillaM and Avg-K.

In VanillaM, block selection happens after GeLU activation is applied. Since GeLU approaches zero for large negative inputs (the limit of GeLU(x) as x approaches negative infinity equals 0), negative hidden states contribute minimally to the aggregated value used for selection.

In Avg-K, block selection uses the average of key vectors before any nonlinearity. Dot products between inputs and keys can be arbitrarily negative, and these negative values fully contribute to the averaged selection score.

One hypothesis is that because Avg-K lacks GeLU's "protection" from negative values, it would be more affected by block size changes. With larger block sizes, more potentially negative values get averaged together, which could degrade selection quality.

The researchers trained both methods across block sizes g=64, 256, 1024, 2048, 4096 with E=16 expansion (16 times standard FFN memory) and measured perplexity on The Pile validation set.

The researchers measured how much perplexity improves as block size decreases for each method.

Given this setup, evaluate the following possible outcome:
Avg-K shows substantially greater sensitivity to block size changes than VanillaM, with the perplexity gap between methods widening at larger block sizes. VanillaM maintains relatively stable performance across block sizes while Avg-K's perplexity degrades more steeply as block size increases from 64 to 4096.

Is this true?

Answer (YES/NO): NO